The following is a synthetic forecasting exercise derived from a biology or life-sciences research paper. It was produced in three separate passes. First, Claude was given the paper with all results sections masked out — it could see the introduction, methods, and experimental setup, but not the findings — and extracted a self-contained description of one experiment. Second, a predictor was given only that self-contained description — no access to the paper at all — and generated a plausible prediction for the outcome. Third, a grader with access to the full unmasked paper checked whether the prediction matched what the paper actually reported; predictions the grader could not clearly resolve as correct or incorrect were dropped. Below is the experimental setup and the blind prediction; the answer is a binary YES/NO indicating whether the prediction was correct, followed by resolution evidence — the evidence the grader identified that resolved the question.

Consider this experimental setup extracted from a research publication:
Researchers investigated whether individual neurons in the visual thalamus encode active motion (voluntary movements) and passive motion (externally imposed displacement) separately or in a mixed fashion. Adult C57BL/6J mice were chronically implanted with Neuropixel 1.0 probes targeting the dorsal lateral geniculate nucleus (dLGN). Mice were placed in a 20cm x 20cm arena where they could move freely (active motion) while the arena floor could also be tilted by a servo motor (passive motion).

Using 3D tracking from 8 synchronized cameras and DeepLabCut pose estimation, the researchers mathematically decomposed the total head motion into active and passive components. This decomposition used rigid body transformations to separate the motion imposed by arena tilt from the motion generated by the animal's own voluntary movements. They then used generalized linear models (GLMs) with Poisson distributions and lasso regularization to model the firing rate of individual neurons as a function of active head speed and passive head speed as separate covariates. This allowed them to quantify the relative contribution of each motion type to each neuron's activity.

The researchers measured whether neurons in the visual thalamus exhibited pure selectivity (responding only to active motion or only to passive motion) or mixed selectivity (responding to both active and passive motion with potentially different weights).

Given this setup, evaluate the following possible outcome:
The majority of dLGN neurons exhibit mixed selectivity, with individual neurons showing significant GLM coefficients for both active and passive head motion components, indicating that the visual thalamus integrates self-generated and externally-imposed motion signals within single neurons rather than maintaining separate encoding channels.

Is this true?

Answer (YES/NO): YES